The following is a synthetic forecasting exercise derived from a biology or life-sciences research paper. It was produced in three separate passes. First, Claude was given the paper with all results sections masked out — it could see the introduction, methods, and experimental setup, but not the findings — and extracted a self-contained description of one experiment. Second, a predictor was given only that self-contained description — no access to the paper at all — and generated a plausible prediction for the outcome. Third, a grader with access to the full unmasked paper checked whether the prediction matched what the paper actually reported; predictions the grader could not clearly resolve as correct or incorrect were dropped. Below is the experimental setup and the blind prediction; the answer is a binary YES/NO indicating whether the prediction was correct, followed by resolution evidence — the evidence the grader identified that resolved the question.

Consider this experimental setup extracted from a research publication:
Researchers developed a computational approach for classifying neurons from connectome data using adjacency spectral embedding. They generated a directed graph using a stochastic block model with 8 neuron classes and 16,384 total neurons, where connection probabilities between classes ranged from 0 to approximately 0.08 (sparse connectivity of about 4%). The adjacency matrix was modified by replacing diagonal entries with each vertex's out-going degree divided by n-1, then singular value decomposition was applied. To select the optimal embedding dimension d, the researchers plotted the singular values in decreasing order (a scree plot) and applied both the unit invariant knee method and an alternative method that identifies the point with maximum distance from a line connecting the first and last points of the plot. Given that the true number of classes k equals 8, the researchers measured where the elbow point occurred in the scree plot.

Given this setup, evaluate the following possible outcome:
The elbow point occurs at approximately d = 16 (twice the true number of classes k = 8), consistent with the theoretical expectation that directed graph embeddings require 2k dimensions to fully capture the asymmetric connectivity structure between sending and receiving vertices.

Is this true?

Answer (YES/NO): NO